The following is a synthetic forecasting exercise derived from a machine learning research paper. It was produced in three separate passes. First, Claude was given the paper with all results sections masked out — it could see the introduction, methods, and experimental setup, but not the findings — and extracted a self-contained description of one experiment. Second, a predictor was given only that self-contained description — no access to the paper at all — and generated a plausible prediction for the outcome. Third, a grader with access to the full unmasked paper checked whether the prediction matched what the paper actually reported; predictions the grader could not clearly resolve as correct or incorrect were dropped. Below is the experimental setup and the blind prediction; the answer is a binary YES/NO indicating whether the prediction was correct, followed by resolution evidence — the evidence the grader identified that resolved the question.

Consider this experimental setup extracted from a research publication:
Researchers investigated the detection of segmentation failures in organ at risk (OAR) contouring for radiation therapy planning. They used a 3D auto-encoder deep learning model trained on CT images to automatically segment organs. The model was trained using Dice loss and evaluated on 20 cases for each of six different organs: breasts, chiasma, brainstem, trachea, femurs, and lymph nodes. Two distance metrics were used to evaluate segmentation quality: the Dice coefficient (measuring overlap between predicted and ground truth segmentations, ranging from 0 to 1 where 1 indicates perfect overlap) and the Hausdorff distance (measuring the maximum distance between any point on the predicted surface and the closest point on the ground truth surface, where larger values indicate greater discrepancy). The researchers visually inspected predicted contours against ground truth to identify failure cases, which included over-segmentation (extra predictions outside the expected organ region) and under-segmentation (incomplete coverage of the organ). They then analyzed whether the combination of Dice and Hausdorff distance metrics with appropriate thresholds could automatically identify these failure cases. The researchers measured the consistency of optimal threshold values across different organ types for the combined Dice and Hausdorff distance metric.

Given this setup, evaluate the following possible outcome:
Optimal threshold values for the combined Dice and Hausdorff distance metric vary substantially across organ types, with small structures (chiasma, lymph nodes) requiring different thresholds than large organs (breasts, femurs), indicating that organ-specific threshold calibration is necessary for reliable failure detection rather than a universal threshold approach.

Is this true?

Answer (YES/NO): NO